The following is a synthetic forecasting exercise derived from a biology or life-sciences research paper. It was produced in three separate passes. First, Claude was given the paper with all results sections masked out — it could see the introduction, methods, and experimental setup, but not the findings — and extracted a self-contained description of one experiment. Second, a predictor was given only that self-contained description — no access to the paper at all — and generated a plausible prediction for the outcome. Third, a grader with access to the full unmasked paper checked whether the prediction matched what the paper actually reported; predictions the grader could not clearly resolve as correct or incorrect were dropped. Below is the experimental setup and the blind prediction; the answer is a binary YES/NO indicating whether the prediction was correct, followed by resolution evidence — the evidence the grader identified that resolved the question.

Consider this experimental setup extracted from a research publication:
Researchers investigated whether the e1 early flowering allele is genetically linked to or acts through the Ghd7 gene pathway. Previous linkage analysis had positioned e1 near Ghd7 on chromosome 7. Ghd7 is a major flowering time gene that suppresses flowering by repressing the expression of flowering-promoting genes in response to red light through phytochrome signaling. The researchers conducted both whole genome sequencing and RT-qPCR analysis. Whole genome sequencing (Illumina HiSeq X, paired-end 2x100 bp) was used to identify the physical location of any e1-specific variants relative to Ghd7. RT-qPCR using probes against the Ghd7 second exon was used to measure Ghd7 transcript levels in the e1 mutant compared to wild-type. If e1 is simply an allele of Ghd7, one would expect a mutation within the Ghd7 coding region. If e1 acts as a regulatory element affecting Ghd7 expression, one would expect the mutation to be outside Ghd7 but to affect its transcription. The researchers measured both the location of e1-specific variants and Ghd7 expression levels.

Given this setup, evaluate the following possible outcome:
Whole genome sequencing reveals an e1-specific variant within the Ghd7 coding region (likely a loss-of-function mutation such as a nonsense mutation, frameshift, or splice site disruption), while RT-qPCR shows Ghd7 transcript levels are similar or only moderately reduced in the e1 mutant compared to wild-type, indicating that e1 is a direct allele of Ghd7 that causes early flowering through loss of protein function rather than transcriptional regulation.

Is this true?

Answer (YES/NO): NO